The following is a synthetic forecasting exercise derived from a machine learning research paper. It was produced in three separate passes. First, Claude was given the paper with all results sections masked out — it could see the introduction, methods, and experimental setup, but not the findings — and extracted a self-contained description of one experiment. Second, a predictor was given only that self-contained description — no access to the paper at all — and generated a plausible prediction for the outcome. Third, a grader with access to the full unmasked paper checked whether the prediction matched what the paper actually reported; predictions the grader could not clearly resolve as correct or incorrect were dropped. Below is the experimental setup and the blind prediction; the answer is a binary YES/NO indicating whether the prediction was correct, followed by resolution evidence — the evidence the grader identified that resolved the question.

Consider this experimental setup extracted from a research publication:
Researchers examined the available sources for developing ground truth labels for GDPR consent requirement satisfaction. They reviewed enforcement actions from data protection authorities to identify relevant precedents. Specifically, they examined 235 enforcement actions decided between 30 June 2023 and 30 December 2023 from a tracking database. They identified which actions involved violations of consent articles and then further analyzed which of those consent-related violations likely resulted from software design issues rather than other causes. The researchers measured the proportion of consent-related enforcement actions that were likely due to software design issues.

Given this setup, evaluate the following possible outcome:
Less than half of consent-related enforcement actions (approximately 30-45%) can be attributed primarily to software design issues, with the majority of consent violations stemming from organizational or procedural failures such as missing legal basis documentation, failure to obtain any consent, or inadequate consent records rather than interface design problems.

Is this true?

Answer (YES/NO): NO